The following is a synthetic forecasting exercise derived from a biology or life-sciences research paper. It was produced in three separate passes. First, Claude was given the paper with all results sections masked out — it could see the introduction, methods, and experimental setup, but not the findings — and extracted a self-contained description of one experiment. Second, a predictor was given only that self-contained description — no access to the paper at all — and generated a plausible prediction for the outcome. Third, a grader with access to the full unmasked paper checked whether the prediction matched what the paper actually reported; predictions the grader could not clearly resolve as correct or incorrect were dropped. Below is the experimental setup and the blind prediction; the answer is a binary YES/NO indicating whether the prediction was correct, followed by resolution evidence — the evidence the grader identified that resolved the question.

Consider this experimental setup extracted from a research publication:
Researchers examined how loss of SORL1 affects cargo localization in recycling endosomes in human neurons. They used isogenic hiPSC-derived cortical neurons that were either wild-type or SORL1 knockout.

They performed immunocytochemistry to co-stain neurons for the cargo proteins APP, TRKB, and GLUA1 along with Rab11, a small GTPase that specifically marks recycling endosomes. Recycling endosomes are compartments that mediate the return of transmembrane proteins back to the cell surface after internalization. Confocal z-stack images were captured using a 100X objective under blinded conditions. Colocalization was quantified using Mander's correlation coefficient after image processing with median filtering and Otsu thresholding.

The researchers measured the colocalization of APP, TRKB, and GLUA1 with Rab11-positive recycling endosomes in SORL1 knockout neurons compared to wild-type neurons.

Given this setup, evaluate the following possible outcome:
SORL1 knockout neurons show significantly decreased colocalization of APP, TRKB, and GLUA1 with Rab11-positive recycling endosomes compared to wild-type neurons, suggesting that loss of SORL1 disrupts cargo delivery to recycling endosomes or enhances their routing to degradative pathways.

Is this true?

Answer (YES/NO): NO